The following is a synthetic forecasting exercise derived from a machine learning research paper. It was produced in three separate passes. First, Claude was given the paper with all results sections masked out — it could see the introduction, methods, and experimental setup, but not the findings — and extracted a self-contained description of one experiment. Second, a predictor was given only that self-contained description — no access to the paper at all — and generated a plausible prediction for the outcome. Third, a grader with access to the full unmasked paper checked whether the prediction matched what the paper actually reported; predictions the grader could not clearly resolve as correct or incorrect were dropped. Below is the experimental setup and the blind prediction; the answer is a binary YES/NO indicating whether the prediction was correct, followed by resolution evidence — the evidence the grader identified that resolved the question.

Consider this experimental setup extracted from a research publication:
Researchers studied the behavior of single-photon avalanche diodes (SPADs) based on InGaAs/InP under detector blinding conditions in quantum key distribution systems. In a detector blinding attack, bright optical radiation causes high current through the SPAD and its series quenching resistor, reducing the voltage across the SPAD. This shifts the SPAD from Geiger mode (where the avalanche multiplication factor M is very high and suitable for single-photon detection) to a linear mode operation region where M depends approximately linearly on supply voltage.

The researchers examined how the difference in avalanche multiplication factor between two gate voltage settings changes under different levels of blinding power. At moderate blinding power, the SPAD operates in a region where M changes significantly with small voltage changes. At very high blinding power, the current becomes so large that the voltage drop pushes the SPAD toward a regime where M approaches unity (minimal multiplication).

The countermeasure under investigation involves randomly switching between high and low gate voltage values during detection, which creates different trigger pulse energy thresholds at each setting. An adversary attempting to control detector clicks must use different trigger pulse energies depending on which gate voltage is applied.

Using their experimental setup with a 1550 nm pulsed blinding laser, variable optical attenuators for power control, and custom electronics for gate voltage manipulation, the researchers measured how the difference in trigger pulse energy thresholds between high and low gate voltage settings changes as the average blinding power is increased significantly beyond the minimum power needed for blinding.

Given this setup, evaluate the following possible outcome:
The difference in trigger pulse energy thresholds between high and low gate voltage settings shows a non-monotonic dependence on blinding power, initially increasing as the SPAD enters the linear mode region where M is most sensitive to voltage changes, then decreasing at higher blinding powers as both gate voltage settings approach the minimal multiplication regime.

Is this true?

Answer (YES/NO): NO